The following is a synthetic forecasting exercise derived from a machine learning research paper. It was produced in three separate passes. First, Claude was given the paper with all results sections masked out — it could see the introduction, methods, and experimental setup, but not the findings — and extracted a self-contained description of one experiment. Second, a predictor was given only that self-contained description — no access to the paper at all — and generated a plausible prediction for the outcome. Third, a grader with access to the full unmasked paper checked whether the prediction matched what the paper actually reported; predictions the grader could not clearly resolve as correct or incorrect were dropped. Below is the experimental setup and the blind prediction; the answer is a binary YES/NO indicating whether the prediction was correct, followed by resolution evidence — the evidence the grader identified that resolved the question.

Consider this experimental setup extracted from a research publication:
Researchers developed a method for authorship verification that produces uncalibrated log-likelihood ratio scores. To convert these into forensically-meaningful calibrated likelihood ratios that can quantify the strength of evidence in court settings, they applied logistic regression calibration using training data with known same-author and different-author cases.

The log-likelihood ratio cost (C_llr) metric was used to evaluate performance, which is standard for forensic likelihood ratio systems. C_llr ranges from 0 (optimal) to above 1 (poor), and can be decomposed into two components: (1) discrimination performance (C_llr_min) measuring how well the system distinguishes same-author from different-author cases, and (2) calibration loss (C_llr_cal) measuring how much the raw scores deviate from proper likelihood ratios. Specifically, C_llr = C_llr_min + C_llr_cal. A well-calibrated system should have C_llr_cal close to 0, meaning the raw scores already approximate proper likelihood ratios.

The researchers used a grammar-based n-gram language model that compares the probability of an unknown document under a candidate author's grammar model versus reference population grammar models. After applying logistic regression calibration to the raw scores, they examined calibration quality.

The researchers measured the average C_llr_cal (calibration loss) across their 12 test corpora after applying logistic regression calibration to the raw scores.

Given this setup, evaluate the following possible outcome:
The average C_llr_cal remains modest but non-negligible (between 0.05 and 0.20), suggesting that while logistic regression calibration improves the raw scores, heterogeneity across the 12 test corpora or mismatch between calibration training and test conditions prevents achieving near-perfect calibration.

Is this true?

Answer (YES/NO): YES